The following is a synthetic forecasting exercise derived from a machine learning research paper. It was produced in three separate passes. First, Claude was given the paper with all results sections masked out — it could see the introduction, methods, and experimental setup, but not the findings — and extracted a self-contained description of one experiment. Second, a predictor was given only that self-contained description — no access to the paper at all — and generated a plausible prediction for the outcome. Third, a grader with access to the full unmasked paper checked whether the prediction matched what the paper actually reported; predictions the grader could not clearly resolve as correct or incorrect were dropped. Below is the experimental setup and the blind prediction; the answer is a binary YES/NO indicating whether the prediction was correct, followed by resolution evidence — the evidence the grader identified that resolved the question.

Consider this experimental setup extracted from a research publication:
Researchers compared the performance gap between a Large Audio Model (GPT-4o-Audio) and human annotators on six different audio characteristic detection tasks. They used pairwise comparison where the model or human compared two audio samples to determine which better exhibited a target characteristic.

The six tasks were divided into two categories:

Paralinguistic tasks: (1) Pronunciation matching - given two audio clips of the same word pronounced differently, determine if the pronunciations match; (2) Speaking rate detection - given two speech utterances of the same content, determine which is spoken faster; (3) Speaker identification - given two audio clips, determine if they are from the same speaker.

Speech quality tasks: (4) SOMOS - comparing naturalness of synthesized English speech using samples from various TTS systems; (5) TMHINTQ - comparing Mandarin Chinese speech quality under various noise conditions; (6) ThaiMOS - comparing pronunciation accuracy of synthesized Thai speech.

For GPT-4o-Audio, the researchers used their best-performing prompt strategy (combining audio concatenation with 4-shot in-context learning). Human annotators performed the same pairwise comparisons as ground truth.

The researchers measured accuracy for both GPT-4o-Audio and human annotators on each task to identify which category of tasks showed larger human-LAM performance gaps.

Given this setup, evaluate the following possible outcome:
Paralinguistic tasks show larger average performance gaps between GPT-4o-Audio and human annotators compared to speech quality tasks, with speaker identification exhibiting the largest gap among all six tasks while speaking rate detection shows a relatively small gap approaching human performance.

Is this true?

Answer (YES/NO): NO